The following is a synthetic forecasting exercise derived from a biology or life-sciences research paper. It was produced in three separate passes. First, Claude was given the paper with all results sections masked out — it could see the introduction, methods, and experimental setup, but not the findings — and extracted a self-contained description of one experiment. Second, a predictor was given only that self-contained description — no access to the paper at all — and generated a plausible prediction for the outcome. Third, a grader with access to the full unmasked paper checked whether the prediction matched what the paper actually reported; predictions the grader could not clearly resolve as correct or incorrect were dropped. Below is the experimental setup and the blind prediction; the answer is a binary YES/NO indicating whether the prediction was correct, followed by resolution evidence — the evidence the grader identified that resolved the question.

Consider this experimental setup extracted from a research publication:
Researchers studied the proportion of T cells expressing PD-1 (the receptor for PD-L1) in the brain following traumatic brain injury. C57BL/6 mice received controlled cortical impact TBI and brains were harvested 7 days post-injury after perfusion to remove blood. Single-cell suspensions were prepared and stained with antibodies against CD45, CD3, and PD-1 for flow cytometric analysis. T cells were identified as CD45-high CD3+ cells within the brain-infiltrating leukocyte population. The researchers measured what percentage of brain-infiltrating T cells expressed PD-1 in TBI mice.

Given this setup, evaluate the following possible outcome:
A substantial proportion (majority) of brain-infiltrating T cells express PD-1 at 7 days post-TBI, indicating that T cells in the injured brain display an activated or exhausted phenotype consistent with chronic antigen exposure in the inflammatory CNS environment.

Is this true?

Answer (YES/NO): NO